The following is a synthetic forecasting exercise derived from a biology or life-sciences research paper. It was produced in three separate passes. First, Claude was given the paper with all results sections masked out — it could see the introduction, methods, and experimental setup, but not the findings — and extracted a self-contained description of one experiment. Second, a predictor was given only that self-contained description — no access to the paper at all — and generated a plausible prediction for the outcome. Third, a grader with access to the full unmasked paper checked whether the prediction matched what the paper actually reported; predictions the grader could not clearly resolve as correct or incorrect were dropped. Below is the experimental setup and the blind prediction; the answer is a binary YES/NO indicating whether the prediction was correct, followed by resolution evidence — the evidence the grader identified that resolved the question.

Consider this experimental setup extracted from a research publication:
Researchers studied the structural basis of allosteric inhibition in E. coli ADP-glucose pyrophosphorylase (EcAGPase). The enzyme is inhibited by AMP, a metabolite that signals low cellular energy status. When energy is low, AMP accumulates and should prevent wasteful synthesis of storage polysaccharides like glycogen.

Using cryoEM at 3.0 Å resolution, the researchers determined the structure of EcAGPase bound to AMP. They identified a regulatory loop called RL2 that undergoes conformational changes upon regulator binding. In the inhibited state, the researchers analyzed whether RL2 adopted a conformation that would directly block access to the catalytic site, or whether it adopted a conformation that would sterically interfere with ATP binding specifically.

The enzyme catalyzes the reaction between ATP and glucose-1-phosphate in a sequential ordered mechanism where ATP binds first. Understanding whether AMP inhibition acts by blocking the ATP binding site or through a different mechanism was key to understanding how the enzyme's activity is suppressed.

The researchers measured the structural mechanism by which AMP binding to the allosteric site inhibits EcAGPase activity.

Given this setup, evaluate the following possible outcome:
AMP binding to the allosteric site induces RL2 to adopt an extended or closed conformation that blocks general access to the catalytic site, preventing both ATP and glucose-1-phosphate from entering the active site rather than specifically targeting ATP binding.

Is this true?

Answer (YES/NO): NO